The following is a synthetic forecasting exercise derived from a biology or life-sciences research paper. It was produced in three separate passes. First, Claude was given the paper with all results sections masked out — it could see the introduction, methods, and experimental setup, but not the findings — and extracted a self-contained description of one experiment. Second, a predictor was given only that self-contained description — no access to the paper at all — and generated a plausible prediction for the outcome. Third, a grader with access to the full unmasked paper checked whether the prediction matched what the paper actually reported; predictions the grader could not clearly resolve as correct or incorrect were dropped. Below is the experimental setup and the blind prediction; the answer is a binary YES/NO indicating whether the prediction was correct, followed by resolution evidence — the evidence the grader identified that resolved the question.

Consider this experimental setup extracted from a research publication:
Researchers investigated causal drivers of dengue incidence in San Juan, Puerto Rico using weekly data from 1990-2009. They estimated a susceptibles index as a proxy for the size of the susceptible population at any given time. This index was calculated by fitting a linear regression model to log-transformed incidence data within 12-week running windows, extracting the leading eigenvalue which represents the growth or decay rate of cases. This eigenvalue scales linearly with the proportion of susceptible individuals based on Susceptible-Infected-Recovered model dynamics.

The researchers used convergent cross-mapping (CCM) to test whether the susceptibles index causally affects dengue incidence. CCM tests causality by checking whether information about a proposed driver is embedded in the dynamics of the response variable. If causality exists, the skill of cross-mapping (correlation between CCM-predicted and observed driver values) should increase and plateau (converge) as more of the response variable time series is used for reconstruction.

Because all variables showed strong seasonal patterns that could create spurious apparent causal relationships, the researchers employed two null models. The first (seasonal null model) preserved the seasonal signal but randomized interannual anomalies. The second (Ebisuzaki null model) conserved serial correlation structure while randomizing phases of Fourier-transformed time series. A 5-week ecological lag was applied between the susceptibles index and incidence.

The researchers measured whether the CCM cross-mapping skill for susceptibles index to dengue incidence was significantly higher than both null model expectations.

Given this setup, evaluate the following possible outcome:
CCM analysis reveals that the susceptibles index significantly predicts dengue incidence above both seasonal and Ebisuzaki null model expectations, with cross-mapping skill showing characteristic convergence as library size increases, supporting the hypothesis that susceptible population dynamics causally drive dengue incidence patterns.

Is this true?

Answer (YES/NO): YES